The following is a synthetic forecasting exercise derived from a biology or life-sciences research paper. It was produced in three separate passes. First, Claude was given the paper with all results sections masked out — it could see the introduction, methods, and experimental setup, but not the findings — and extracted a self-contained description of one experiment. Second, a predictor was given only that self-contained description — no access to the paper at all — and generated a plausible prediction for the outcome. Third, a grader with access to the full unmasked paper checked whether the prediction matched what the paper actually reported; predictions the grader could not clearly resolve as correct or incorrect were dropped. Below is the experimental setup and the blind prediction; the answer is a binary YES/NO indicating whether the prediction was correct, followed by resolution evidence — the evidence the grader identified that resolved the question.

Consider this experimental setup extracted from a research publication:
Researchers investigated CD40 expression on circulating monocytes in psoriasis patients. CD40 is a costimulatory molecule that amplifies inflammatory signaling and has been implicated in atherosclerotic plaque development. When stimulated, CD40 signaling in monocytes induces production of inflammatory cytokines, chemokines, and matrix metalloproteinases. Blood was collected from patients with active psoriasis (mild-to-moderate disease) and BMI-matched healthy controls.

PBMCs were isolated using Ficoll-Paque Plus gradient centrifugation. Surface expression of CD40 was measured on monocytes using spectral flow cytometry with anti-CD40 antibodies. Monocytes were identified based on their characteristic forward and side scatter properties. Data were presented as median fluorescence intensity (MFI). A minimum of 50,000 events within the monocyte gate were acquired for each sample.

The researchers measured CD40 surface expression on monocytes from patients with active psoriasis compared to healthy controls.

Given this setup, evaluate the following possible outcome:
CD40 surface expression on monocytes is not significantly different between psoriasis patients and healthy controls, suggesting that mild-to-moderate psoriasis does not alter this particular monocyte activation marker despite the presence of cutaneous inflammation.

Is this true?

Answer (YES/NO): NO